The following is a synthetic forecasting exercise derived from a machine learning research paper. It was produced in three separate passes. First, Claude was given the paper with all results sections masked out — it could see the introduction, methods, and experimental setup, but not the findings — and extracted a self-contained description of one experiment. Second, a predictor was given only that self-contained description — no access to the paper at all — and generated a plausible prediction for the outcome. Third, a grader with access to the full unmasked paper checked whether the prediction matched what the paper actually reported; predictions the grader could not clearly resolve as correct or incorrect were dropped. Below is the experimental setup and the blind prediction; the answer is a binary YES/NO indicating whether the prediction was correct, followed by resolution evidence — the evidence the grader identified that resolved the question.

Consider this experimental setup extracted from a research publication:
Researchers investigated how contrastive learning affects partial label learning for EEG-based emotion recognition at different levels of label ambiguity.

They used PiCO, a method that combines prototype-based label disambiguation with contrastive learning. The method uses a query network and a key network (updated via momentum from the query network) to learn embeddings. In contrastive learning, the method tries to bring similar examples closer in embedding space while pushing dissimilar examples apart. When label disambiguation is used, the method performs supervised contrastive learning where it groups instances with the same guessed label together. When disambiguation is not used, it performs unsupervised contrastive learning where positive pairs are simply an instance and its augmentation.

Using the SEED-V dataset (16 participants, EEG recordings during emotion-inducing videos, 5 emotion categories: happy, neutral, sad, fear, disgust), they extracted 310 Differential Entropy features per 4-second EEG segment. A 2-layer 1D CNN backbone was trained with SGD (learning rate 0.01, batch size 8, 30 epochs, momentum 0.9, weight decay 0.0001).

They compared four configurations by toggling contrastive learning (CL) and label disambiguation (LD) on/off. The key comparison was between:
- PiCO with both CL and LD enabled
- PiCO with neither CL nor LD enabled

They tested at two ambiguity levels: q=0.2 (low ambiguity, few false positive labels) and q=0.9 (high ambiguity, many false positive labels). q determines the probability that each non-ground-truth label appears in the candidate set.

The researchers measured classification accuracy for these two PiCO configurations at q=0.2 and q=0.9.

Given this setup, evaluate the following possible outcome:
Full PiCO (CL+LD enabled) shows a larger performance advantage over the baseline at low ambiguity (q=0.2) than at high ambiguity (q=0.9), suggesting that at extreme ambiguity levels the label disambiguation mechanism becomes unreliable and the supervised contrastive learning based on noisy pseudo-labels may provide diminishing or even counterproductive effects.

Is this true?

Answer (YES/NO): YES